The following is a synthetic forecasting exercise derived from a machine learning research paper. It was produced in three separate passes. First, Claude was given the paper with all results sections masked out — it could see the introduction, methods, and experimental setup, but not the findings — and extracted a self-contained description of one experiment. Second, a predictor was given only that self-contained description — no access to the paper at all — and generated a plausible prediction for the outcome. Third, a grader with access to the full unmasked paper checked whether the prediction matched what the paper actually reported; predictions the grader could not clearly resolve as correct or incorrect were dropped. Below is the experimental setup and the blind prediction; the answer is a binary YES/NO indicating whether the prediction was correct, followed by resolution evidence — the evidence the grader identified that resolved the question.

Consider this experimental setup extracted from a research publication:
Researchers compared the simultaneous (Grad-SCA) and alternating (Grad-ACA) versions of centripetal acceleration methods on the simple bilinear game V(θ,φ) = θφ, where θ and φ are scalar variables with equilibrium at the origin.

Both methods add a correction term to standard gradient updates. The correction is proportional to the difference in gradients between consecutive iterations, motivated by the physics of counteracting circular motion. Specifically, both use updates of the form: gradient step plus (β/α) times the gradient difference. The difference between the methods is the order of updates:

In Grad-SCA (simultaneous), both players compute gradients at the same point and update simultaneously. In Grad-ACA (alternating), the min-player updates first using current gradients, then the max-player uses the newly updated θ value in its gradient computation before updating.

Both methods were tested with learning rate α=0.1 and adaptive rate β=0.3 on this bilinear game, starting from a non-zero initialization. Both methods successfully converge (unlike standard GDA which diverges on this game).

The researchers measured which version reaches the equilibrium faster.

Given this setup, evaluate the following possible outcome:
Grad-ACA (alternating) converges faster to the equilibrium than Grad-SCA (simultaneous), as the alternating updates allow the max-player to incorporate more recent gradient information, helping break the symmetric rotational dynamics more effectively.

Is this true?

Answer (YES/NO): YES